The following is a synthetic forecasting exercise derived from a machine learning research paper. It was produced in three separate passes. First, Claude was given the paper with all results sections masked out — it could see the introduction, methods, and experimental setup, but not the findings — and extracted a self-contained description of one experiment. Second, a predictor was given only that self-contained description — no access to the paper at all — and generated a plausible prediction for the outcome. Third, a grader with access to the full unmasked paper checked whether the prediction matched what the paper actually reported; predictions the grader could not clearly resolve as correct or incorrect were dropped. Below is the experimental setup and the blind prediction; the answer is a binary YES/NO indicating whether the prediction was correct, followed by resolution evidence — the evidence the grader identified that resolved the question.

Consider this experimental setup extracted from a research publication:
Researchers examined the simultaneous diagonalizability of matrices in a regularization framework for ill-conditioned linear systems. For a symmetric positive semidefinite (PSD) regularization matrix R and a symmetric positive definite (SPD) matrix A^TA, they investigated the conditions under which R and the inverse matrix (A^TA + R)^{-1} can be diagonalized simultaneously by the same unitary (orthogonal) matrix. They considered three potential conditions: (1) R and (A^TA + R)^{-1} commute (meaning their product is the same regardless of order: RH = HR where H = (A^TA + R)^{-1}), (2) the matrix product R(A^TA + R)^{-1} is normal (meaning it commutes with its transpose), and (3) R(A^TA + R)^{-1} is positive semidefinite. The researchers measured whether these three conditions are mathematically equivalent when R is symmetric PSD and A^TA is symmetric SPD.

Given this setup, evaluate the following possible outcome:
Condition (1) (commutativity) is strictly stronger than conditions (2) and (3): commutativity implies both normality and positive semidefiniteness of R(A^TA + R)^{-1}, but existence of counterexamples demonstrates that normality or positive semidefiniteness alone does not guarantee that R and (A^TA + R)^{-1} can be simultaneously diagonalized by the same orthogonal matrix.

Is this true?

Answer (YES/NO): NO